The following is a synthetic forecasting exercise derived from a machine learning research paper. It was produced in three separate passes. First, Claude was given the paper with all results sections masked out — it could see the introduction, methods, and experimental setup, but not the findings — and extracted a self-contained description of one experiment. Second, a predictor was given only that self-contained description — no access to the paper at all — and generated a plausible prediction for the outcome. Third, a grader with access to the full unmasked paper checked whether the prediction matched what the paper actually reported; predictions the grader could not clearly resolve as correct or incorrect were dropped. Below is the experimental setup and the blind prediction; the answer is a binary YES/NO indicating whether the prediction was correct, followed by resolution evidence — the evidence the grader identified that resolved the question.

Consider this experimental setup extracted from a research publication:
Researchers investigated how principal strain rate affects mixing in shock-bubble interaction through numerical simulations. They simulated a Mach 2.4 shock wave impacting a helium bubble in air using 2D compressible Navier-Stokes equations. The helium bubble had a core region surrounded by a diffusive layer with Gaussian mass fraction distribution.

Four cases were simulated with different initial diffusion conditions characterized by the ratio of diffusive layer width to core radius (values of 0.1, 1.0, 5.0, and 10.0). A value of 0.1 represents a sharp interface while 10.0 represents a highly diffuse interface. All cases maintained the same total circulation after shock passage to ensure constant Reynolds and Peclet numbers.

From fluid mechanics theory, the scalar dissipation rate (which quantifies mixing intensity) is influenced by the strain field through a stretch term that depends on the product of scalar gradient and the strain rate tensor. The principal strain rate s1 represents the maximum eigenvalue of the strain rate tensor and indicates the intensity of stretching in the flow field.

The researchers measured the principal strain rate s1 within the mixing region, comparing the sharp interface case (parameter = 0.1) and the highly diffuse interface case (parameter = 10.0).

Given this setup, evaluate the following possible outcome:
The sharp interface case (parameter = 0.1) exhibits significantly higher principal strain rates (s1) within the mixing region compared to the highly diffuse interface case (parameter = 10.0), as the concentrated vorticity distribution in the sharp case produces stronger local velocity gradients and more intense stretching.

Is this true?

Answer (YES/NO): YES